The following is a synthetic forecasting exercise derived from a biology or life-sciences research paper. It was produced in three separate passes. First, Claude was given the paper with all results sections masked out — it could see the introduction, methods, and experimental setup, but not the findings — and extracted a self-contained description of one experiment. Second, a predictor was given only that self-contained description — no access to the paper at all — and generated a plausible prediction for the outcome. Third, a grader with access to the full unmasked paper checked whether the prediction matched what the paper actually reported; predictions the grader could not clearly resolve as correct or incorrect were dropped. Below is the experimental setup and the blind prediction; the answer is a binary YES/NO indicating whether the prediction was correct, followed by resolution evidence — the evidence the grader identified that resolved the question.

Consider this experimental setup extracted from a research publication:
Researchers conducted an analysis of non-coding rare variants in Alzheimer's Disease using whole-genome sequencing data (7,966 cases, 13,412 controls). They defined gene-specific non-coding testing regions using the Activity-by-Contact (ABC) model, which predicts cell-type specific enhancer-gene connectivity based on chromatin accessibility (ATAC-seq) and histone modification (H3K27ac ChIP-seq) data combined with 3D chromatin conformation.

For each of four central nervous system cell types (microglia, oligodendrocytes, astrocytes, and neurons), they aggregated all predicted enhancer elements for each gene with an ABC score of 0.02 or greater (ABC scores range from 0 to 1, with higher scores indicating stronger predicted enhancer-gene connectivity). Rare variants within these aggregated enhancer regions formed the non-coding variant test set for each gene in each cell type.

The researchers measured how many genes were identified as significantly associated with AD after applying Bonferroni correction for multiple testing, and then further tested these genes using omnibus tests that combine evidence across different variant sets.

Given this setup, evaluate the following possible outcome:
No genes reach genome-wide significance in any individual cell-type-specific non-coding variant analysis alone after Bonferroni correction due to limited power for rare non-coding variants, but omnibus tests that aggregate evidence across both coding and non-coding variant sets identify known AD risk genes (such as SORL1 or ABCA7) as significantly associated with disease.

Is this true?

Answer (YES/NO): NO